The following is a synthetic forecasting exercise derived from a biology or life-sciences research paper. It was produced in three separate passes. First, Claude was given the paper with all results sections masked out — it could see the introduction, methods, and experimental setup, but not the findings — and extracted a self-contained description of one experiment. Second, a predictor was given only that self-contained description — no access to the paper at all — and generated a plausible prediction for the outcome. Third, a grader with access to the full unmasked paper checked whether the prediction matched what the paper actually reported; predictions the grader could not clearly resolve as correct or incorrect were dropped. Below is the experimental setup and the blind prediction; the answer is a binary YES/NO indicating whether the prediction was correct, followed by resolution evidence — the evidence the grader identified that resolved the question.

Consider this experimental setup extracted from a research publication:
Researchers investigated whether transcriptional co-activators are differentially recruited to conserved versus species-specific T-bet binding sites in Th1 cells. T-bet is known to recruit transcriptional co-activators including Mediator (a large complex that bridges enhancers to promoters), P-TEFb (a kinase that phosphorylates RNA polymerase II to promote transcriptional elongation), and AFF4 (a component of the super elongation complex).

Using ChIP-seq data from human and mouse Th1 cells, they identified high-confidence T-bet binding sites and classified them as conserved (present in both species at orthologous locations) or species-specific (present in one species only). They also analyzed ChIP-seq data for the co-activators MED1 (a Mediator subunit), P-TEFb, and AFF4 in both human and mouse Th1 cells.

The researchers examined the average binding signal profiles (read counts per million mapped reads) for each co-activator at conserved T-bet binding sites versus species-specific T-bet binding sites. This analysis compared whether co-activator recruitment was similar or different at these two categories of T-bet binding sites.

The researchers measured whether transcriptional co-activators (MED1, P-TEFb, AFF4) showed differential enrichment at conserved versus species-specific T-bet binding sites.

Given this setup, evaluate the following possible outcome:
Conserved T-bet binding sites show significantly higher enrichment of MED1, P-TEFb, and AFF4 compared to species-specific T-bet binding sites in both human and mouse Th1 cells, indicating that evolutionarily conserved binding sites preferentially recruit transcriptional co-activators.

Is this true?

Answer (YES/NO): NO